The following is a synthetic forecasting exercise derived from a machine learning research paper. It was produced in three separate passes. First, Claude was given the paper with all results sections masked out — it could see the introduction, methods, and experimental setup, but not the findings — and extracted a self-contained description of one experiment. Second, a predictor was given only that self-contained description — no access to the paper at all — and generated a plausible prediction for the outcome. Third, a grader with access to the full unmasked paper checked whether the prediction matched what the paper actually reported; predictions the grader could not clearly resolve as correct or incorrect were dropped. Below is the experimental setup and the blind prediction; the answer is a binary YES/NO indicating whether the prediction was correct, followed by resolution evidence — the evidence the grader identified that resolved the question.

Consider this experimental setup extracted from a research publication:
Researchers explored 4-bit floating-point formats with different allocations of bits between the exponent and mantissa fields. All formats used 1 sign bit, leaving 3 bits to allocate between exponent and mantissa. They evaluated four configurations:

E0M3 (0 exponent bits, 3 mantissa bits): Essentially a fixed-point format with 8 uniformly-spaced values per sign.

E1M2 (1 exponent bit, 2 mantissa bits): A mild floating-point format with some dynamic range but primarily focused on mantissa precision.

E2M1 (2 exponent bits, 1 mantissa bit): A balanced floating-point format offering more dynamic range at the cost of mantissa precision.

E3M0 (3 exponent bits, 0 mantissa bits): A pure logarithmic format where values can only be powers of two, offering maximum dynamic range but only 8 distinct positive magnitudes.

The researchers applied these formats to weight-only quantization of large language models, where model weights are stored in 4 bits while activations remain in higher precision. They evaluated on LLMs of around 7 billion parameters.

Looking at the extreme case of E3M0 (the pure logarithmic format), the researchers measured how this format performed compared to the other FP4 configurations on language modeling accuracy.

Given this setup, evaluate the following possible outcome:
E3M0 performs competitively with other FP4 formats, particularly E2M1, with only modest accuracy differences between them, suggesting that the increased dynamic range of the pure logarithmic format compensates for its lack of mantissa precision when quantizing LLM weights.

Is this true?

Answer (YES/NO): NO